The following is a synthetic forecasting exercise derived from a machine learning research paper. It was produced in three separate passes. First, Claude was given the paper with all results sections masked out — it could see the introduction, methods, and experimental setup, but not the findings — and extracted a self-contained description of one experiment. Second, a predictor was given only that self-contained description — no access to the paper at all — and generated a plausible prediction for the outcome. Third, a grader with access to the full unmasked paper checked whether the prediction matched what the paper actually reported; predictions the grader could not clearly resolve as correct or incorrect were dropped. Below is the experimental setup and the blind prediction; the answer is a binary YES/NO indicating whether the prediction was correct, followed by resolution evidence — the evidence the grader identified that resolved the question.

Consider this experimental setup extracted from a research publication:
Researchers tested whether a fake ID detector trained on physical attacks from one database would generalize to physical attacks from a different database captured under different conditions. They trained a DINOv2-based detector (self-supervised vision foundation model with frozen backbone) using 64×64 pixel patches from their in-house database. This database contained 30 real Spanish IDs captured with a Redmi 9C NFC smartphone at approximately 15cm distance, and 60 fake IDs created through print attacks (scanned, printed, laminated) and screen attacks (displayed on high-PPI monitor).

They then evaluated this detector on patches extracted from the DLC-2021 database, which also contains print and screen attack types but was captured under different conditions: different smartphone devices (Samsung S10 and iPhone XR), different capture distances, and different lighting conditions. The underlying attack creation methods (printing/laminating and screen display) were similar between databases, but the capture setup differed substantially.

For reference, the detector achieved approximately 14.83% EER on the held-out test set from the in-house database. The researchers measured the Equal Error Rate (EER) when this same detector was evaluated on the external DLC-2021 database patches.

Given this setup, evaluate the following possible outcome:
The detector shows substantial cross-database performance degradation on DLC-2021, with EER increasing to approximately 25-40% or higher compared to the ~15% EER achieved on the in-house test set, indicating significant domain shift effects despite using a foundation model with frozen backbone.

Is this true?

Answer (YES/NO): NO